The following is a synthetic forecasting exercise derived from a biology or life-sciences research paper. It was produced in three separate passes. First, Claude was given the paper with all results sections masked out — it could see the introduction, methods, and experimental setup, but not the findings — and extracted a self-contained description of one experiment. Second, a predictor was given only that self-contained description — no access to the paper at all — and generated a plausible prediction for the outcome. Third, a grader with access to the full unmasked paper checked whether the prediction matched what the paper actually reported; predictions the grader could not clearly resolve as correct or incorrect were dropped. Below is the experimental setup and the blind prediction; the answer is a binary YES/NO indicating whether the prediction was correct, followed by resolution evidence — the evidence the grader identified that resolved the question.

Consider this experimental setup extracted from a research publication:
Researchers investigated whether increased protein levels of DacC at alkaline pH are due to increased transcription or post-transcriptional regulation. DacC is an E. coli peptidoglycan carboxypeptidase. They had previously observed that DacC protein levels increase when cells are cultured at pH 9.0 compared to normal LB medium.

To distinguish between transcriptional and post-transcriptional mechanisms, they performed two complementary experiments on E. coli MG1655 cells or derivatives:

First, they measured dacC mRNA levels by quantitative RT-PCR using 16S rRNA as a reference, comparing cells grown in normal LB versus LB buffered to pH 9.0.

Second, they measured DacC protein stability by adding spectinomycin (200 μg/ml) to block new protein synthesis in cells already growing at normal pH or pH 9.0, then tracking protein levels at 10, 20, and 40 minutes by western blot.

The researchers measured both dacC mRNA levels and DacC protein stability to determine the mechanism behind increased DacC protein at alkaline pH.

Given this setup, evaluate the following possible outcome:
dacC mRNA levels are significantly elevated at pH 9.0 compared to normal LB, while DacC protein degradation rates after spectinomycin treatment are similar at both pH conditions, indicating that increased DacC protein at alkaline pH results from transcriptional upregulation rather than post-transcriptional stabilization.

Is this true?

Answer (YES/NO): NO